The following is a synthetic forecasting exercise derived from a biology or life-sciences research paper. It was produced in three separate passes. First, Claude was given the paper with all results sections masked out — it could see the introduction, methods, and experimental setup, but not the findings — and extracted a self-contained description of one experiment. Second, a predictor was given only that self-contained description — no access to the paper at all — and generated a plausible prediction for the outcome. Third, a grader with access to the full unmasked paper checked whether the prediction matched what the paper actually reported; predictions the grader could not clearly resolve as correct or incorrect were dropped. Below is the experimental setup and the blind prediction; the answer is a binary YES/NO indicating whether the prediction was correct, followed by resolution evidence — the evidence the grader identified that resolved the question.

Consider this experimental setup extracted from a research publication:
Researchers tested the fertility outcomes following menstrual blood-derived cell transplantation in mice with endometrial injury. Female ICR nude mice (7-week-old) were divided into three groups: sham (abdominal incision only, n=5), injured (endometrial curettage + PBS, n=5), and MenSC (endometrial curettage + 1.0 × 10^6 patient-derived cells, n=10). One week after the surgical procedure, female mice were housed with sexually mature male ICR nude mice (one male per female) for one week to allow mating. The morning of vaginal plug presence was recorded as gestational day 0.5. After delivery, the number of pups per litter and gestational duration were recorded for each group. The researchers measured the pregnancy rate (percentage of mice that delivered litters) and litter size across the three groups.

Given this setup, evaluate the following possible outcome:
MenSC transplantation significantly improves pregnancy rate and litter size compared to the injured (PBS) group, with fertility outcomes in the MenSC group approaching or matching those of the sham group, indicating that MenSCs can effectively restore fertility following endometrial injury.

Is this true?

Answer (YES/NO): NO